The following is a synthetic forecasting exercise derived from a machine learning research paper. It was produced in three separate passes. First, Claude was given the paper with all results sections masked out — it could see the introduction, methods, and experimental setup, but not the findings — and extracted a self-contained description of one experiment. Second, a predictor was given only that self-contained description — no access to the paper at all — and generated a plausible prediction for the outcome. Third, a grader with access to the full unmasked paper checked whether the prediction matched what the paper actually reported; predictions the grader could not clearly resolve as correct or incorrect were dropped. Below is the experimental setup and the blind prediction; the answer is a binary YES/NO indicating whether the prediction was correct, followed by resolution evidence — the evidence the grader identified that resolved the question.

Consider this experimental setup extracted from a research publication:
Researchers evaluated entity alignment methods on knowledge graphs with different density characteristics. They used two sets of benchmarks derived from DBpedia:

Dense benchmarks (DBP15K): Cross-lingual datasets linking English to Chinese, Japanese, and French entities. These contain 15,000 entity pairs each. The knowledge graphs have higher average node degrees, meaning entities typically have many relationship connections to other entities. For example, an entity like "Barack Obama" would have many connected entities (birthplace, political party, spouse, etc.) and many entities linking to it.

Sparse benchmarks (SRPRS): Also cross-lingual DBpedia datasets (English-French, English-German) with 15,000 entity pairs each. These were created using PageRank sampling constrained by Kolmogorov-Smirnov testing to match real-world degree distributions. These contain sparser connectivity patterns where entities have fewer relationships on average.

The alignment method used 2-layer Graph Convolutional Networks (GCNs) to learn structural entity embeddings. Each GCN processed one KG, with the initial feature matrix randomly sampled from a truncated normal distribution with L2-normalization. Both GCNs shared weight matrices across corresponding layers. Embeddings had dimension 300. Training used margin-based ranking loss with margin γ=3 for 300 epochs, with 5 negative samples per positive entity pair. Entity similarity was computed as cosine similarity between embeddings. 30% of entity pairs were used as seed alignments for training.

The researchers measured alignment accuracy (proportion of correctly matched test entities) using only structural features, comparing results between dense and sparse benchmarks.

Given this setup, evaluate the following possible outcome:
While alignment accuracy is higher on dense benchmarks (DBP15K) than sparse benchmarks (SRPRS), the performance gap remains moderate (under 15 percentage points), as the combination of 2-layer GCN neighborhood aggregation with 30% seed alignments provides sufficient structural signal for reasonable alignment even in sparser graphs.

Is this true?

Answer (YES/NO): NO